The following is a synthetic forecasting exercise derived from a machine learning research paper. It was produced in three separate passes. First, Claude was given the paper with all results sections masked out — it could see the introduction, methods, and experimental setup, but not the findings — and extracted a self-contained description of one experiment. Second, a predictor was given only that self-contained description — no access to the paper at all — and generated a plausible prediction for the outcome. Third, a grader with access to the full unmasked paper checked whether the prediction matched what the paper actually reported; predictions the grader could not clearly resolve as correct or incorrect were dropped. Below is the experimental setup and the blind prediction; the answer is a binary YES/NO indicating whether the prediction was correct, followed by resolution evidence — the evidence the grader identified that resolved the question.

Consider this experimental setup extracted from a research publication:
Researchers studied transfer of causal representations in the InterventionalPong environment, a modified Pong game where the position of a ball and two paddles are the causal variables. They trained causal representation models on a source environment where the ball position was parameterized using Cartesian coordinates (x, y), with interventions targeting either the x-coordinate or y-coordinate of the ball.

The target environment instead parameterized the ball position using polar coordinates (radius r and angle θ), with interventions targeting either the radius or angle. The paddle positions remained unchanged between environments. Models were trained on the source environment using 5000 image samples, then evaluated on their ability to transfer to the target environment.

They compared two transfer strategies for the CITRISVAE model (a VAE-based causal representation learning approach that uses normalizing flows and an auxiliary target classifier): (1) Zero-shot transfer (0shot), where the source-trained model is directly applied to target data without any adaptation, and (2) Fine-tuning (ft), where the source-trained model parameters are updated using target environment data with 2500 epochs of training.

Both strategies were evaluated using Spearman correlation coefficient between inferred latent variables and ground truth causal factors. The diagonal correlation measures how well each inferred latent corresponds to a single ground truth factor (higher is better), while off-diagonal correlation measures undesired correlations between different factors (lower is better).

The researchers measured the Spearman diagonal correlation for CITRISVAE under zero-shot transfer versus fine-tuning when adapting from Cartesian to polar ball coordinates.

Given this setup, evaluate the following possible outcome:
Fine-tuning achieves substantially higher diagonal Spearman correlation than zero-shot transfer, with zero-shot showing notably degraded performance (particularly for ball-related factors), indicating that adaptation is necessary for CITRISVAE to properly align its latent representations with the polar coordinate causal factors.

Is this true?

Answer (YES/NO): YES